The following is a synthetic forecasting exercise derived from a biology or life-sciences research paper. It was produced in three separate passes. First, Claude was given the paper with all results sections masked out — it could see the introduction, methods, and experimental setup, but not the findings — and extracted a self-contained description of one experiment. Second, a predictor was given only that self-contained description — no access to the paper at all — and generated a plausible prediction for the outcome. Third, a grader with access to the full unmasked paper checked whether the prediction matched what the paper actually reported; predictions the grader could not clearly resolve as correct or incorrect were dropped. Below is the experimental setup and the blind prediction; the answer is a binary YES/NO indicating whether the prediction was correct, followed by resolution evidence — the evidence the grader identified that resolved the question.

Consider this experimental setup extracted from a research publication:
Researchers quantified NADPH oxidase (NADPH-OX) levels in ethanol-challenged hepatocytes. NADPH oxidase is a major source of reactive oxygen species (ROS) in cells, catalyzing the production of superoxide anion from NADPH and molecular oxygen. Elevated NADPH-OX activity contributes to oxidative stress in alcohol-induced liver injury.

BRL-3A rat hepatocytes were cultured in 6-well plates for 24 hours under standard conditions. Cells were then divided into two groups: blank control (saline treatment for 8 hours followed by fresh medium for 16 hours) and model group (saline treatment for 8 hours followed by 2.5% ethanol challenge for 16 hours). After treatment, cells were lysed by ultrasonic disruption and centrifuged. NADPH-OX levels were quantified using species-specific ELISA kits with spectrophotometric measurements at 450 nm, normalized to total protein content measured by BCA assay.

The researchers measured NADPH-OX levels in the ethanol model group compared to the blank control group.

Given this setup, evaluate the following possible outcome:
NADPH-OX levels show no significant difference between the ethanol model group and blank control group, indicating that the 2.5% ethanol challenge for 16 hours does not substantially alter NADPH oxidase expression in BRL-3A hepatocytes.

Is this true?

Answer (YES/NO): NO